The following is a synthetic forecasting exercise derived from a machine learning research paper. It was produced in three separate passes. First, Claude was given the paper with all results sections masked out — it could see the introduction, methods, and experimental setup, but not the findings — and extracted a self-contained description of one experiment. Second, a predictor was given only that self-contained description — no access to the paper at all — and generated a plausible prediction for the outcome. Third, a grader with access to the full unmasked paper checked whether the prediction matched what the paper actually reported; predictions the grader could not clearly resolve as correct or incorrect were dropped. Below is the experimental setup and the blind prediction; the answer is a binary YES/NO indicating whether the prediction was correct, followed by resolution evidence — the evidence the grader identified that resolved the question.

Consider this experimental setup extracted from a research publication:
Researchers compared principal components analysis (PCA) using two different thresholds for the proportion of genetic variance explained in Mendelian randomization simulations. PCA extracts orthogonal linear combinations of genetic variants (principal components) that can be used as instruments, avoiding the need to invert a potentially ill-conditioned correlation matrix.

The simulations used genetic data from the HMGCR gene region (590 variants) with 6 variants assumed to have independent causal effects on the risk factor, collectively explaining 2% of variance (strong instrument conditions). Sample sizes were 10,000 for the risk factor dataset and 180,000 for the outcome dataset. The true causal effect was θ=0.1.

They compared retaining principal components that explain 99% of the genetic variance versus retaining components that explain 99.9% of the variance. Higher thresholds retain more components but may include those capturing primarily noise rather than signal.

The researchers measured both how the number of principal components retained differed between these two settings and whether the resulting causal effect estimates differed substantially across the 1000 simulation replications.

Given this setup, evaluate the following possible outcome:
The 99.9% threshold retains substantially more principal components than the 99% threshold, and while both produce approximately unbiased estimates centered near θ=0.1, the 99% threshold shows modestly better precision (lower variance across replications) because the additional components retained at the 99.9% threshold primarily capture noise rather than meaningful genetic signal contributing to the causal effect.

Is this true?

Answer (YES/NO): NO